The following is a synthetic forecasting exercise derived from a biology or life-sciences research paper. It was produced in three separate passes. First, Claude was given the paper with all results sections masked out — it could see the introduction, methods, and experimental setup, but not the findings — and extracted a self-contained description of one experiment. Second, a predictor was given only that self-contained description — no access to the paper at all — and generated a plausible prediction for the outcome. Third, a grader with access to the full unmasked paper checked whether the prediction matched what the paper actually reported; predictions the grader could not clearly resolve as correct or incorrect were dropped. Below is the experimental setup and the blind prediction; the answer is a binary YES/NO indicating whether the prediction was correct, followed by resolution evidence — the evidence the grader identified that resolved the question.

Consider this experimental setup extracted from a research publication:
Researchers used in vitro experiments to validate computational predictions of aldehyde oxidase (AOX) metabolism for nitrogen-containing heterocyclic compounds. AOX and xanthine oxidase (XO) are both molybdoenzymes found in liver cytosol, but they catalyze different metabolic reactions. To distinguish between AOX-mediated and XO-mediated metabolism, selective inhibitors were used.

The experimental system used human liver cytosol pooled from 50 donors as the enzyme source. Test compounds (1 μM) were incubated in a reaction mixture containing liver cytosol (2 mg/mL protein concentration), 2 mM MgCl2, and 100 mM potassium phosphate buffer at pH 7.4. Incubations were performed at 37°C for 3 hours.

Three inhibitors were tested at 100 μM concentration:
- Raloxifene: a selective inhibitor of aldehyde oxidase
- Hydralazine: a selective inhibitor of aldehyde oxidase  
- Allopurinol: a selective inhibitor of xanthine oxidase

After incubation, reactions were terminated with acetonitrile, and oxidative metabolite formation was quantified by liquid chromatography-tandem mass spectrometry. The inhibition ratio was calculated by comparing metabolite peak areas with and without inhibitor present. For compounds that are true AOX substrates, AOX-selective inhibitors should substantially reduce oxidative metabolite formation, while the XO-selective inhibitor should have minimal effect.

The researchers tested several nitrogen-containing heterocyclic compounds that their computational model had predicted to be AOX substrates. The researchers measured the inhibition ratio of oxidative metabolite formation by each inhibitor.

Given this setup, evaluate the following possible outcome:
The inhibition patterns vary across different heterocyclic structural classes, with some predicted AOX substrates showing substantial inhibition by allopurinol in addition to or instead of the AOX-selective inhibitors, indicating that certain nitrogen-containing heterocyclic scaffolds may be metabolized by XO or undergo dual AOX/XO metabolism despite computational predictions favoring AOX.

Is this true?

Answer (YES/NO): NO